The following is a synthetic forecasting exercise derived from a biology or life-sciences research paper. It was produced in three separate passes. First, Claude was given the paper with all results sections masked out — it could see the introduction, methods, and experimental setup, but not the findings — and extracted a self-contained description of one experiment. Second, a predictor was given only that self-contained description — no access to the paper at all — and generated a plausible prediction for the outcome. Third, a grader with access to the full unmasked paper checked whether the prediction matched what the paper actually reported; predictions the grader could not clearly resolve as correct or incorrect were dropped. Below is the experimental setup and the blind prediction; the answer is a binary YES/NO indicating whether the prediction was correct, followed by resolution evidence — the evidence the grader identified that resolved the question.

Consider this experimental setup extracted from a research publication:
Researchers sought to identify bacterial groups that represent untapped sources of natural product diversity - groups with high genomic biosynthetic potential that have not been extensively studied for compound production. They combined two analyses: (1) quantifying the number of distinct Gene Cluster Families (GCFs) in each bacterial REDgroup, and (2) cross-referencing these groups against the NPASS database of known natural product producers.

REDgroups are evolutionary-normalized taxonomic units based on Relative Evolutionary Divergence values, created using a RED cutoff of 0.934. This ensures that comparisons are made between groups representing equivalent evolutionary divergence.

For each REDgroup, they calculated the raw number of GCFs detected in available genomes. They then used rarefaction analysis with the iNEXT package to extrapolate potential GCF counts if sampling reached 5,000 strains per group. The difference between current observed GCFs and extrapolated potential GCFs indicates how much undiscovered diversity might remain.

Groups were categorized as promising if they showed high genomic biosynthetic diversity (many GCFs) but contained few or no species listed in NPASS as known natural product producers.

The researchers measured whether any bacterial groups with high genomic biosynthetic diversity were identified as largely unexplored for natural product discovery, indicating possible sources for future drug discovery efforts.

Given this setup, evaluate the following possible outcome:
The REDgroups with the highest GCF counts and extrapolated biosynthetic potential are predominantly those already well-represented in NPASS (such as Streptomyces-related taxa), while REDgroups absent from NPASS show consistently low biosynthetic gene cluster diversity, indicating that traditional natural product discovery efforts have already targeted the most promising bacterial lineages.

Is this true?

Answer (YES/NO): NO